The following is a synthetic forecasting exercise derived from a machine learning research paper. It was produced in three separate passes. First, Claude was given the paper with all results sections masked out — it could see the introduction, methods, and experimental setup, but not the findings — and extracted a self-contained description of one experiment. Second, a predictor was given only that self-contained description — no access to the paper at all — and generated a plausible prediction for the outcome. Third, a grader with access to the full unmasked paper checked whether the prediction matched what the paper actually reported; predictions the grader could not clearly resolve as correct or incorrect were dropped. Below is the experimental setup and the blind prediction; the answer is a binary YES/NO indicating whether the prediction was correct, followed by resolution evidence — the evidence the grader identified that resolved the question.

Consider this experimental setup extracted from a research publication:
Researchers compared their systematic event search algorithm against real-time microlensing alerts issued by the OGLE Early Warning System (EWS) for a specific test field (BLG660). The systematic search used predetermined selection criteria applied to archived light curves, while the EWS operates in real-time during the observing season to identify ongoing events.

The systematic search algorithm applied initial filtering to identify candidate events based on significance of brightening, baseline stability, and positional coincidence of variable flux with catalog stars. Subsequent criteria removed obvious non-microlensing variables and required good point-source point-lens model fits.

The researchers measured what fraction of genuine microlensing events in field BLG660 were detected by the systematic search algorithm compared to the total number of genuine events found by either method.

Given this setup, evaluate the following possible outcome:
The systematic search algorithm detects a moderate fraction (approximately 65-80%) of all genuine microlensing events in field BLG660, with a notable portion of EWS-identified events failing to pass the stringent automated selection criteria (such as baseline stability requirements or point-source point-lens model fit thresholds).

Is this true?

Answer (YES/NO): NO